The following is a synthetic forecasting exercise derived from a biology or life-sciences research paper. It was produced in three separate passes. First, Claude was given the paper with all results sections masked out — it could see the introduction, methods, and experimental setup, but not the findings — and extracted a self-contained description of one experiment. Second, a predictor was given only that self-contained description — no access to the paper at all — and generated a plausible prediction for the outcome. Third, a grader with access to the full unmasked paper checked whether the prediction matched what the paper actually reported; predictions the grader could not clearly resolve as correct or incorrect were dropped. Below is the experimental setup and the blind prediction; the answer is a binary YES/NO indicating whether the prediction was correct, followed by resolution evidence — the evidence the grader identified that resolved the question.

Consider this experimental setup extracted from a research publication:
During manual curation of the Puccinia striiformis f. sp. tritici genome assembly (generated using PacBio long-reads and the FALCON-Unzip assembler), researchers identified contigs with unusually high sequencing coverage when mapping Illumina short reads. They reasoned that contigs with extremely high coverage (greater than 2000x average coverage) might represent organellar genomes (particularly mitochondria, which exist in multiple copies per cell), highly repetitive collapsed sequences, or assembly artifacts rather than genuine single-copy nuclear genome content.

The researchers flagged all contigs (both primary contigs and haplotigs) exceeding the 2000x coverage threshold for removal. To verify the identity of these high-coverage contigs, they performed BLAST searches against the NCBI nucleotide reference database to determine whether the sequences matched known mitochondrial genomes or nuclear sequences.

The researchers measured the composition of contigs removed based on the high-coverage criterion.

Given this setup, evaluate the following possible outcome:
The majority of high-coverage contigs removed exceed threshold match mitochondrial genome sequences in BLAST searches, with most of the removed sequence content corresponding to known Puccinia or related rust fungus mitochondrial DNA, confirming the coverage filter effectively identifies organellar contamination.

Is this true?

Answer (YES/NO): YES